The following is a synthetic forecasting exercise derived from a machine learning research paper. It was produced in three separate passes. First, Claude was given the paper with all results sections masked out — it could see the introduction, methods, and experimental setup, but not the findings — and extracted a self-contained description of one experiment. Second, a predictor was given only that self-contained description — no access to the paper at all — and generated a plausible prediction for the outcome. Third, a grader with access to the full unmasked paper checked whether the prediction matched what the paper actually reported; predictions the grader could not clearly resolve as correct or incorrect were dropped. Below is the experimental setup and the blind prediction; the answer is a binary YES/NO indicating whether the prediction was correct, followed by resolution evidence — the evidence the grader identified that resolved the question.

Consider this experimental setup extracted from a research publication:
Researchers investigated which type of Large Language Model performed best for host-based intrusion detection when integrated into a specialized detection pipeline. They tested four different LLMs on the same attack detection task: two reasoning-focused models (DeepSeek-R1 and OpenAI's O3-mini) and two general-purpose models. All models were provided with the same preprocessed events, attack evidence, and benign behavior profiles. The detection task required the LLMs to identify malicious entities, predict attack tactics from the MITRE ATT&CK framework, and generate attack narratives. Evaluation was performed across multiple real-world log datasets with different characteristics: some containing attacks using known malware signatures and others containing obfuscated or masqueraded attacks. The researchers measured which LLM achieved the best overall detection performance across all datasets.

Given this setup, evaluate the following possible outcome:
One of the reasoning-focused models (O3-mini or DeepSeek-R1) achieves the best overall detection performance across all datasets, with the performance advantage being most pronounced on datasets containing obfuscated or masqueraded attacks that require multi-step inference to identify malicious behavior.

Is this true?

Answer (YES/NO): YES